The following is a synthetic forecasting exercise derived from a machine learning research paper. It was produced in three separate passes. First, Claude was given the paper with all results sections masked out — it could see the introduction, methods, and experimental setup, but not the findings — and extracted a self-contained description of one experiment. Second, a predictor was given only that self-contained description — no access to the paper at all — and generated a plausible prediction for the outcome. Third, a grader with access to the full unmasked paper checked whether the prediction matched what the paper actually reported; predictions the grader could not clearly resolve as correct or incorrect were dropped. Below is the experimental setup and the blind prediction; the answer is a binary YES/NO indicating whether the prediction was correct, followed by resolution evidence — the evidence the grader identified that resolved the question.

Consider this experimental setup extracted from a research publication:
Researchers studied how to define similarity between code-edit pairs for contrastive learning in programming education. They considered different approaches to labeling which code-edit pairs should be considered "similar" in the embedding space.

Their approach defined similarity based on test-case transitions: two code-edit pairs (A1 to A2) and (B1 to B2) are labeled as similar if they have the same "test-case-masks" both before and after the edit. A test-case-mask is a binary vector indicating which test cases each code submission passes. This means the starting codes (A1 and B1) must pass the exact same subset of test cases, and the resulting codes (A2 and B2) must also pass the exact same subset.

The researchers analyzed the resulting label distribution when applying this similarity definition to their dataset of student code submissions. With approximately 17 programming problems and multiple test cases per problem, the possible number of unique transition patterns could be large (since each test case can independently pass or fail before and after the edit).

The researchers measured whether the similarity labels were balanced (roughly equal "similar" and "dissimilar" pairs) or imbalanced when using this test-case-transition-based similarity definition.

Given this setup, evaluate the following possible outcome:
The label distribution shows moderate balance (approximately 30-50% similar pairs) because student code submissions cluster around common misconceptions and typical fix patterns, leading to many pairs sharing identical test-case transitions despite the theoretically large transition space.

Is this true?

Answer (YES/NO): YES